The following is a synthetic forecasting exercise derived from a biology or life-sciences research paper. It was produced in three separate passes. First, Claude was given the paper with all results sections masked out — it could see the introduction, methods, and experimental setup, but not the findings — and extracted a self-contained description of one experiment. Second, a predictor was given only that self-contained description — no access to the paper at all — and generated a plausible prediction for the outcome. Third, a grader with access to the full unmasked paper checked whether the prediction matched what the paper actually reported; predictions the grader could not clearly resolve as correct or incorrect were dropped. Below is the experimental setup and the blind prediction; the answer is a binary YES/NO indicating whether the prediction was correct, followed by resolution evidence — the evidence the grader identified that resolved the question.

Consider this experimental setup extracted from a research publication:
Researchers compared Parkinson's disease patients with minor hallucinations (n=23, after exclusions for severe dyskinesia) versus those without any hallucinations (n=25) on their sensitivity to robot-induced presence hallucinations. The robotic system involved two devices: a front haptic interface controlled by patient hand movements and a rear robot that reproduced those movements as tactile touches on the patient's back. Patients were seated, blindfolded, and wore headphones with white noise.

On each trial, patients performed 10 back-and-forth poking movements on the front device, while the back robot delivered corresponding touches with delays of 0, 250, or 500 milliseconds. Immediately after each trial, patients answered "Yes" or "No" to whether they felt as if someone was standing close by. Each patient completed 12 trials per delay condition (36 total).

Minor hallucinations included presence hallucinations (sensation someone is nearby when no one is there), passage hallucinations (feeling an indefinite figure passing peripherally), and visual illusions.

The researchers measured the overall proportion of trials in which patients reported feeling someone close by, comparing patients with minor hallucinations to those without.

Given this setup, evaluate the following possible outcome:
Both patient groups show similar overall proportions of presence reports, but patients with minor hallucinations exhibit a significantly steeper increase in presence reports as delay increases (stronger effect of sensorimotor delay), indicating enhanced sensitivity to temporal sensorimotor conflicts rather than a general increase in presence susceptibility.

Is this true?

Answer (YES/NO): NO